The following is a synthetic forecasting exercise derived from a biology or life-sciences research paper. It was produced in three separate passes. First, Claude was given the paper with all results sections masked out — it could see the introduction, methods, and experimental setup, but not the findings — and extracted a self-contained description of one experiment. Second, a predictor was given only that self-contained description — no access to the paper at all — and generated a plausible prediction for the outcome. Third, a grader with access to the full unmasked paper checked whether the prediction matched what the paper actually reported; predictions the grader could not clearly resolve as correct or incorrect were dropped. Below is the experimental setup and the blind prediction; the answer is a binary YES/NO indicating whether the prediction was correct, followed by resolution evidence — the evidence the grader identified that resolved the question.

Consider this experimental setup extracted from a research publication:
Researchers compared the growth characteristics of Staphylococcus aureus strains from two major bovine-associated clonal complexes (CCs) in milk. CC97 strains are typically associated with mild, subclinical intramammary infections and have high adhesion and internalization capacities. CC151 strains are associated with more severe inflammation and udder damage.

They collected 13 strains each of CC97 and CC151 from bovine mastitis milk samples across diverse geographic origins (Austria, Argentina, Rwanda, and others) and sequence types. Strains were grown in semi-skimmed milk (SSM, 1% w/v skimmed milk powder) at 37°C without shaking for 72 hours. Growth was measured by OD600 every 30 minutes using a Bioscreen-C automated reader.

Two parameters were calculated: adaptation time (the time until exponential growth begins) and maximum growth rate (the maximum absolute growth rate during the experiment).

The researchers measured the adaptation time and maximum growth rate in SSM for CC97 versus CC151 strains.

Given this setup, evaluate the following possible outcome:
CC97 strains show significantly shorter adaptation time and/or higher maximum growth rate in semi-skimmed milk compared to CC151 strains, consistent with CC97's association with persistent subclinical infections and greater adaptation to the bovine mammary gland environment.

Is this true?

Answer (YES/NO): NO